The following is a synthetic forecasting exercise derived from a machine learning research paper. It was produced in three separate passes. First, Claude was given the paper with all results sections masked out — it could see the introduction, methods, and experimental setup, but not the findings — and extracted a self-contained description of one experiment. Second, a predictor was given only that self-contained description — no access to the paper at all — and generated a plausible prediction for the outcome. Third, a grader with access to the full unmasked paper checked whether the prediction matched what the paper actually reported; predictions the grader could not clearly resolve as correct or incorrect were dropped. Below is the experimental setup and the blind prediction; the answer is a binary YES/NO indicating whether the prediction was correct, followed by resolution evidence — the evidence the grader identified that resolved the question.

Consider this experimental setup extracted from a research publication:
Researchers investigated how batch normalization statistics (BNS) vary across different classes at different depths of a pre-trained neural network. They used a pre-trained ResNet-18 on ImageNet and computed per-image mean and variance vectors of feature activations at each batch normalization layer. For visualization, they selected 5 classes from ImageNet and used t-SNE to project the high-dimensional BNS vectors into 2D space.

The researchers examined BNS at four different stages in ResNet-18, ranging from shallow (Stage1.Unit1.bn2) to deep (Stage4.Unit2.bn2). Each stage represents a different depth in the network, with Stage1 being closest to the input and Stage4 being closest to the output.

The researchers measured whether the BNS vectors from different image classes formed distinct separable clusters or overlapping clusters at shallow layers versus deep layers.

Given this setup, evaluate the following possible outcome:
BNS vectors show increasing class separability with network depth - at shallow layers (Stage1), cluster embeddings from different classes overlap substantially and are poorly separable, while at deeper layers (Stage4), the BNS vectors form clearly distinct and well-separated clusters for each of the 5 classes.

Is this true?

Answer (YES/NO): YES